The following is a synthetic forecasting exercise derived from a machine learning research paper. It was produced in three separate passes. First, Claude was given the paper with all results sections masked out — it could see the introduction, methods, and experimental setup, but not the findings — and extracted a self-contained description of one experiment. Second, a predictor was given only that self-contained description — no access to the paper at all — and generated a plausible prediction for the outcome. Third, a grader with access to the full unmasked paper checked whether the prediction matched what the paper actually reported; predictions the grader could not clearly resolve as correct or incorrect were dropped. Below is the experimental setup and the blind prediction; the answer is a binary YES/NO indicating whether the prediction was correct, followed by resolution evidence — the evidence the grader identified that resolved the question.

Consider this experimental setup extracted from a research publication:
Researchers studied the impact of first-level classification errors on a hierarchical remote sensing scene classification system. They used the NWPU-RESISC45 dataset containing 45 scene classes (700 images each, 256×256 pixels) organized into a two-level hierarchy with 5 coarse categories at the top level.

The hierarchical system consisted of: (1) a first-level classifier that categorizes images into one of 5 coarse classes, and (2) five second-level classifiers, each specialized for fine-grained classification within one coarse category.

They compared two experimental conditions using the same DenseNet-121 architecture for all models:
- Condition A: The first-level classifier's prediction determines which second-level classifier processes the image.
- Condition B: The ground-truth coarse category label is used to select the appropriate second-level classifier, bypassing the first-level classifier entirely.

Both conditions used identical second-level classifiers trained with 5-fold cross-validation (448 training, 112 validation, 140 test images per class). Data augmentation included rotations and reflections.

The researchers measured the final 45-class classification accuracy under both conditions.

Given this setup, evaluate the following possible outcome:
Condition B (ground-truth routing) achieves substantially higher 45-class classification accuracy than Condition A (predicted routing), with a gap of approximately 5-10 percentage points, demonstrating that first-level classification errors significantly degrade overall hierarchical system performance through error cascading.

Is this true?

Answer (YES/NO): NO